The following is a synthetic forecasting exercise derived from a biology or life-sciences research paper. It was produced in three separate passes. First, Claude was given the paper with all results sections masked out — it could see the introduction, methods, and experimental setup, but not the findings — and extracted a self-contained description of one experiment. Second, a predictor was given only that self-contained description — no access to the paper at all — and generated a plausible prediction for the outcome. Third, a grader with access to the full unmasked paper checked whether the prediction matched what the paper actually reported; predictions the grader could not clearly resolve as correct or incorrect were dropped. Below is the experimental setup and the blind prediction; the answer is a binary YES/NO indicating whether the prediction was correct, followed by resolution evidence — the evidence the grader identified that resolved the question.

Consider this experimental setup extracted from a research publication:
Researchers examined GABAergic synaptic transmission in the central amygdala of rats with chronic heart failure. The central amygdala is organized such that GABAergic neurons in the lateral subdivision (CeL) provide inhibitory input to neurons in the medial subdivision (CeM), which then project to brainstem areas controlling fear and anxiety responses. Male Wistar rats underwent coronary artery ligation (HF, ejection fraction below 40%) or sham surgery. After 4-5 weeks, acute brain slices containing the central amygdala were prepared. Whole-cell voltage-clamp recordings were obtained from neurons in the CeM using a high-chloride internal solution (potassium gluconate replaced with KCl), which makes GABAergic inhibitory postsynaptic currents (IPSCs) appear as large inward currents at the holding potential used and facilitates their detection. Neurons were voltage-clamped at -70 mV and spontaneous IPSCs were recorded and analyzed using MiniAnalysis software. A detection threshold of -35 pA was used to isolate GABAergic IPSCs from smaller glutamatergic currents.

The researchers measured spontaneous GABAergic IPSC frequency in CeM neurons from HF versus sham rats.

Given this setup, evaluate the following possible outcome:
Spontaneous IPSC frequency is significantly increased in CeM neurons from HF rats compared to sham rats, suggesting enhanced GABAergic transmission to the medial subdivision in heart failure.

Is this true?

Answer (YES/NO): NO